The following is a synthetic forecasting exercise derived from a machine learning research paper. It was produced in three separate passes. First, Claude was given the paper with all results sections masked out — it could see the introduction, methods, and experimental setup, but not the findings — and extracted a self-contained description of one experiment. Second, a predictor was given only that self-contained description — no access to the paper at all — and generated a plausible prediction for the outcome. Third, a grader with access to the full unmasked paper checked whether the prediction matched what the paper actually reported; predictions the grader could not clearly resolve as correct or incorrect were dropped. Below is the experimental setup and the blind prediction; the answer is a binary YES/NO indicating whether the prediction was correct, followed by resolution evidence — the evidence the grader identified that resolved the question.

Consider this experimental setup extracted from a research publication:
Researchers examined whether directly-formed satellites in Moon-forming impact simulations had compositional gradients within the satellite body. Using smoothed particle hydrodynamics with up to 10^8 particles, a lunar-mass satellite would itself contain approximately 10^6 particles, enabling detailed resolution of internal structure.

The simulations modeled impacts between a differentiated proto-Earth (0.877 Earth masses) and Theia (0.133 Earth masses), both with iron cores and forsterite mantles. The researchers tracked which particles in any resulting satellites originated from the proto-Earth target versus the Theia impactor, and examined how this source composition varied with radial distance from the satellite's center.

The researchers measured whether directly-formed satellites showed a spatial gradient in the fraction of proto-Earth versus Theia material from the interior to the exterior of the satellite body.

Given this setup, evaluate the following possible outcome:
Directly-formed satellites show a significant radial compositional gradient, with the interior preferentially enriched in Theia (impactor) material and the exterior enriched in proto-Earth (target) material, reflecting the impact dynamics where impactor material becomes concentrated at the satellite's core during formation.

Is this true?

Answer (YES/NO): YES